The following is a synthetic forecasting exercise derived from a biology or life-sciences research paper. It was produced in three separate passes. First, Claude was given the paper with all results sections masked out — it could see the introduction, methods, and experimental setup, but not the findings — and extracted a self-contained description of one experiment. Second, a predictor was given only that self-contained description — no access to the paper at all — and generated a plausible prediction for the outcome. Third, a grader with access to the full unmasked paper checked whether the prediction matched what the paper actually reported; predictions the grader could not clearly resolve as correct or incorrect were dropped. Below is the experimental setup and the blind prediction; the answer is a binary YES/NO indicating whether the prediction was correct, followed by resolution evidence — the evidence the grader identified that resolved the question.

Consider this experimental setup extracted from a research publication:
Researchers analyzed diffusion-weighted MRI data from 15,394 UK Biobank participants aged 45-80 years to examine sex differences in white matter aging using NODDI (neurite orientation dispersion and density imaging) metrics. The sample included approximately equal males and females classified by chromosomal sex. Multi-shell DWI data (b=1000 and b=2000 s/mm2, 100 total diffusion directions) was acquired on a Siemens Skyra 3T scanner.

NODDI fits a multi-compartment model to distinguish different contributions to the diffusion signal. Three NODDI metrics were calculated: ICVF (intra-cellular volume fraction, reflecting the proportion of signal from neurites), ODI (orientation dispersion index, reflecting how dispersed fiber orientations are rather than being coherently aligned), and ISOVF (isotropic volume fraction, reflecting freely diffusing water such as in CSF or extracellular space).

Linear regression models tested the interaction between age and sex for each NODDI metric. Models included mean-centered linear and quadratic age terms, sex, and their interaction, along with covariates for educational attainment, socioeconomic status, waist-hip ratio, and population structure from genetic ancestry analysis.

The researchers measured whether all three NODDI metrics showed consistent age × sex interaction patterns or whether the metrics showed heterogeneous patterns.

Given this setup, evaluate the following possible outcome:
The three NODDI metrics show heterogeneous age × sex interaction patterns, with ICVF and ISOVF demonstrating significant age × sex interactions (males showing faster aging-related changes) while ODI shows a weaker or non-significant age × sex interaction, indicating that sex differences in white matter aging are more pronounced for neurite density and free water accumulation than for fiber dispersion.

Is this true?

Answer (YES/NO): NO